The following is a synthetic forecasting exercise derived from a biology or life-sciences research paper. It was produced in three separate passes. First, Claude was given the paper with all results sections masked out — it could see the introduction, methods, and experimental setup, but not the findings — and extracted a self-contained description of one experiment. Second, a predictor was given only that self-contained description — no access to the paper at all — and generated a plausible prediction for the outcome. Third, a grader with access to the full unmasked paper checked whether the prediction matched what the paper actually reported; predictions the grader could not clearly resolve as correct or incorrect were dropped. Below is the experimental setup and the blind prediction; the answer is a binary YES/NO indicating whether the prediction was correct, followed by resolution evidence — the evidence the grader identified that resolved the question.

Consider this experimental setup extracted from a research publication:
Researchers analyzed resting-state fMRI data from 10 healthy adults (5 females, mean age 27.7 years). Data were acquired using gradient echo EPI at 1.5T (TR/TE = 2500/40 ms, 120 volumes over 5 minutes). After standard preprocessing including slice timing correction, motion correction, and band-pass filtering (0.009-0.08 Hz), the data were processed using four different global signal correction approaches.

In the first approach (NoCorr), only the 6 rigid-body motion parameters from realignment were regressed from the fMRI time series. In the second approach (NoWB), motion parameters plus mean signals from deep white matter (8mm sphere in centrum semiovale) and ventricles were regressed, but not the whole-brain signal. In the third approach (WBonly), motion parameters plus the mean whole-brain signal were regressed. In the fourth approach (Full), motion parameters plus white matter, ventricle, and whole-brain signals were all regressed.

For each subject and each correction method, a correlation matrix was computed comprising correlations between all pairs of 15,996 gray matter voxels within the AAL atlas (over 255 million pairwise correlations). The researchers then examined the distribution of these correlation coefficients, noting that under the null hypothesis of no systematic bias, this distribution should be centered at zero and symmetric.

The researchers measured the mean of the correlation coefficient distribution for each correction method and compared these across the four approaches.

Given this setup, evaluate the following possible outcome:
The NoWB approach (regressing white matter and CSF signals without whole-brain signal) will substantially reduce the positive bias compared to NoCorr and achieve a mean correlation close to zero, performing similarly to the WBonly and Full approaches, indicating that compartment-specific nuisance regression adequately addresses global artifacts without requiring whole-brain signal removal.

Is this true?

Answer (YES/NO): NO